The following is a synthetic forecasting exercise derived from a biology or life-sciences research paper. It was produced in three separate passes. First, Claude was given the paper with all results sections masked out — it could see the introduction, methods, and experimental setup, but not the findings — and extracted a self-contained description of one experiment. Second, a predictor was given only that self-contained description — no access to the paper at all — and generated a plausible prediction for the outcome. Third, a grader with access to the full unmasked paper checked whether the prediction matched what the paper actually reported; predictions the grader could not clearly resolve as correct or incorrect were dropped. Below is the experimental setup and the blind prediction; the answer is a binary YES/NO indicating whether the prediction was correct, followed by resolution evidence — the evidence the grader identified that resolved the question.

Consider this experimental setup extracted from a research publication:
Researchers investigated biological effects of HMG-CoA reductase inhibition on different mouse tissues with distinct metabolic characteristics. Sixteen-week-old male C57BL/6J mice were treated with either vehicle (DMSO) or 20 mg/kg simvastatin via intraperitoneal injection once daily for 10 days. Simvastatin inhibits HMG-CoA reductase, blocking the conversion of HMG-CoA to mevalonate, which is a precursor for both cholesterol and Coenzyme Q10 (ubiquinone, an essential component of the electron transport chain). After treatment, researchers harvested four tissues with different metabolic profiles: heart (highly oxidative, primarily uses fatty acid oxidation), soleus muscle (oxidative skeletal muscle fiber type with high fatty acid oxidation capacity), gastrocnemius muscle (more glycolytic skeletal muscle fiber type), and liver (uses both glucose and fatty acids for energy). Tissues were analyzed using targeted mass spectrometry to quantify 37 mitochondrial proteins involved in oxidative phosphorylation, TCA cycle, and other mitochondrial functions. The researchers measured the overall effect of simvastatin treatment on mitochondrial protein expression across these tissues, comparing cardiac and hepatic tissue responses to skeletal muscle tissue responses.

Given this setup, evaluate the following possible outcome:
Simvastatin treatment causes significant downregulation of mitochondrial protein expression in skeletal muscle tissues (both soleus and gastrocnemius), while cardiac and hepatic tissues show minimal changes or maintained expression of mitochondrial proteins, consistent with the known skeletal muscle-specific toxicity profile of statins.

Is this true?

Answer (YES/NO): NO